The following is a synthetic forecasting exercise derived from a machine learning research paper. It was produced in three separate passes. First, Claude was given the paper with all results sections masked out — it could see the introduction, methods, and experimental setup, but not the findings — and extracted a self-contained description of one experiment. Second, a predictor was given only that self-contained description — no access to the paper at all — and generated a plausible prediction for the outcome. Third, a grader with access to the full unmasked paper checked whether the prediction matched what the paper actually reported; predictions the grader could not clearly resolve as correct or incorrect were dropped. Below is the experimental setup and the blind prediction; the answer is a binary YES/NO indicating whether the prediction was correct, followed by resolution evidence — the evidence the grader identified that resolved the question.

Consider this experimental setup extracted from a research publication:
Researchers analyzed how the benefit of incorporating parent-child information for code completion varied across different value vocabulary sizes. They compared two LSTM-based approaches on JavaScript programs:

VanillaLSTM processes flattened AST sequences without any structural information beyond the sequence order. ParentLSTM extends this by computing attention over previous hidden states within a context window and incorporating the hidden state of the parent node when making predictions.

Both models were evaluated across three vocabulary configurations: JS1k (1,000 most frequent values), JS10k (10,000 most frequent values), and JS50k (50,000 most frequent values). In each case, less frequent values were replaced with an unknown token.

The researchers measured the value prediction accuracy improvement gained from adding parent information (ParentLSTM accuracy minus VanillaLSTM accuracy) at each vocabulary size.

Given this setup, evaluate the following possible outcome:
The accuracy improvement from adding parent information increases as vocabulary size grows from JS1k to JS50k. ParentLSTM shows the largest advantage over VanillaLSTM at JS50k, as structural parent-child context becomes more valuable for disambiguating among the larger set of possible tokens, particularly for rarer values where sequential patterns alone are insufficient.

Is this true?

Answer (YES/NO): YES